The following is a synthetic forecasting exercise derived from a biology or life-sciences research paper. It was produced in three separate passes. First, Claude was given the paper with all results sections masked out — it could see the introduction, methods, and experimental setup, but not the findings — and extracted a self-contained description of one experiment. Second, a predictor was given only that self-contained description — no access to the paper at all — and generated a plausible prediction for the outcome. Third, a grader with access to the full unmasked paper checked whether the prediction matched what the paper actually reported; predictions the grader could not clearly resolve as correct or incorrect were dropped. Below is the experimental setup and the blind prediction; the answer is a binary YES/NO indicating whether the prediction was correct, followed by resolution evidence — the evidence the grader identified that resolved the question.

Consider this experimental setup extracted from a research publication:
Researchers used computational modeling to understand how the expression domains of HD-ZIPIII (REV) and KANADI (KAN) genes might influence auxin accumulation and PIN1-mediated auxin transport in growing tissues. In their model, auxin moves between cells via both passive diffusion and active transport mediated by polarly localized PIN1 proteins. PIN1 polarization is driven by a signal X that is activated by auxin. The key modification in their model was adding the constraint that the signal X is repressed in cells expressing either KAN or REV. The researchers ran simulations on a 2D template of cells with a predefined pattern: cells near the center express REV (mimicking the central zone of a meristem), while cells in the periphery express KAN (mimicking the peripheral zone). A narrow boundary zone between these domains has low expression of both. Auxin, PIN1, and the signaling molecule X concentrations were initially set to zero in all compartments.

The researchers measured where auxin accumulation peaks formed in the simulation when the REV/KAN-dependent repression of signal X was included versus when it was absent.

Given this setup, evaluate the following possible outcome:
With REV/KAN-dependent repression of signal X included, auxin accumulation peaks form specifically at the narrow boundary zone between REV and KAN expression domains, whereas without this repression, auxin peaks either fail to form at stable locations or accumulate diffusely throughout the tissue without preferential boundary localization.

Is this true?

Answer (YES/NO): YES